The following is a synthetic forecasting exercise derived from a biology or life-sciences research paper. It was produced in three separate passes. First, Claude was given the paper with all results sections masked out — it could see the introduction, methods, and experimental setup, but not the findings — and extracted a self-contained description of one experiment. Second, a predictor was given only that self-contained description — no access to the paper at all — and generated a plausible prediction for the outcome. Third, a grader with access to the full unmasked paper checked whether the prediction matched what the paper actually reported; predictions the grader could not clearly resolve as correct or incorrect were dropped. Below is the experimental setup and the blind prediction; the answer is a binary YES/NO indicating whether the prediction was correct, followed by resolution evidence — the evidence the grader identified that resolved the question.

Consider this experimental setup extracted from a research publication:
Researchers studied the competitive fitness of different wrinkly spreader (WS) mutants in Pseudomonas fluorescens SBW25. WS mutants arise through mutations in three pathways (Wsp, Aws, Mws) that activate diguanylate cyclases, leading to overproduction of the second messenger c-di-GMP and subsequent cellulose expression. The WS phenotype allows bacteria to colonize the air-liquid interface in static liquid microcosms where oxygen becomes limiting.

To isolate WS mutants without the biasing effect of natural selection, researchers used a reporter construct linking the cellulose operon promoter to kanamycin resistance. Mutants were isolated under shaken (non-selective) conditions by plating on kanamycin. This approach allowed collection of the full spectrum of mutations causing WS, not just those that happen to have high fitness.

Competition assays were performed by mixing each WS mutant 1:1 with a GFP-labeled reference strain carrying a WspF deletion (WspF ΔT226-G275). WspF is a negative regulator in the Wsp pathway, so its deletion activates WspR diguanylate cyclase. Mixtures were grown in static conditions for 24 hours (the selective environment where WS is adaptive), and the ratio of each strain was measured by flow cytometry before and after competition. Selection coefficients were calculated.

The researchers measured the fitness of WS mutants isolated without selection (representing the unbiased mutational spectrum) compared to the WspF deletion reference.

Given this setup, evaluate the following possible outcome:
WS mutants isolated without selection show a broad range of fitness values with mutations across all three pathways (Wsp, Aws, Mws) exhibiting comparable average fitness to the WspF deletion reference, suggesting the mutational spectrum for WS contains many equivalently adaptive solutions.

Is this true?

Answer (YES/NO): NO